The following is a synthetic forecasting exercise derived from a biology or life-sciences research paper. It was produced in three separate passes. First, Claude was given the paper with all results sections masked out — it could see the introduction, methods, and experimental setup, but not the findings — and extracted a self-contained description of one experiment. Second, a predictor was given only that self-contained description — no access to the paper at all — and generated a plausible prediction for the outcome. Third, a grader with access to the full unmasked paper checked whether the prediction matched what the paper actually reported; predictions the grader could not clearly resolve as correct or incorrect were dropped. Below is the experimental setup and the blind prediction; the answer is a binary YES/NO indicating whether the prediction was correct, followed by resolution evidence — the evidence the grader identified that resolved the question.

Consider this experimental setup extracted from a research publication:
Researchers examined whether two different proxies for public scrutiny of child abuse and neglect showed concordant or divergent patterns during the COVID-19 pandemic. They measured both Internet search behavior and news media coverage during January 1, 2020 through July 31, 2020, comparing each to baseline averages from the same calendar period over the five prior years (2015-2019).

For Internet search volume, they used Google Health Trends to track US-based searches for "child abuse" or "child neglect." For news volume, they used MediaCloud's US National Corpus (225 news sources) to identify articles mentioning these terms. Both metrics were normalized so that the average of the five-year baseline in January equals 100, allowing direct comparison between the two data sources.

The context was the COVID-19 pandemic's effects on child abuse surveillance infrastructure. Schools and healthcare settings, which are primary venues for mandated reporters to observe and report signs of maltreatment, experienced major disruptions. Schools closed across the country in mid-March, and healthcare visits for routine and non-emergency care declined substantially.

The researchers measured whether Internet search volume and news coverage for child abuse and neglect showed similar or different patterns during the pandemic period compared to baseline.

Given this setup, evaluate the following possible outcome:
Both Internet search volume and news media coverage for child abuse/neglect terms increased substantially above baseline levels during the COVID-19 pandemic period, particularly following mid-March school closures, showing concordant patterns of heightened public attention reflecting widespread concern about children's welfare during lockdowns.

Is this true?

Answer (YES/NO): NO